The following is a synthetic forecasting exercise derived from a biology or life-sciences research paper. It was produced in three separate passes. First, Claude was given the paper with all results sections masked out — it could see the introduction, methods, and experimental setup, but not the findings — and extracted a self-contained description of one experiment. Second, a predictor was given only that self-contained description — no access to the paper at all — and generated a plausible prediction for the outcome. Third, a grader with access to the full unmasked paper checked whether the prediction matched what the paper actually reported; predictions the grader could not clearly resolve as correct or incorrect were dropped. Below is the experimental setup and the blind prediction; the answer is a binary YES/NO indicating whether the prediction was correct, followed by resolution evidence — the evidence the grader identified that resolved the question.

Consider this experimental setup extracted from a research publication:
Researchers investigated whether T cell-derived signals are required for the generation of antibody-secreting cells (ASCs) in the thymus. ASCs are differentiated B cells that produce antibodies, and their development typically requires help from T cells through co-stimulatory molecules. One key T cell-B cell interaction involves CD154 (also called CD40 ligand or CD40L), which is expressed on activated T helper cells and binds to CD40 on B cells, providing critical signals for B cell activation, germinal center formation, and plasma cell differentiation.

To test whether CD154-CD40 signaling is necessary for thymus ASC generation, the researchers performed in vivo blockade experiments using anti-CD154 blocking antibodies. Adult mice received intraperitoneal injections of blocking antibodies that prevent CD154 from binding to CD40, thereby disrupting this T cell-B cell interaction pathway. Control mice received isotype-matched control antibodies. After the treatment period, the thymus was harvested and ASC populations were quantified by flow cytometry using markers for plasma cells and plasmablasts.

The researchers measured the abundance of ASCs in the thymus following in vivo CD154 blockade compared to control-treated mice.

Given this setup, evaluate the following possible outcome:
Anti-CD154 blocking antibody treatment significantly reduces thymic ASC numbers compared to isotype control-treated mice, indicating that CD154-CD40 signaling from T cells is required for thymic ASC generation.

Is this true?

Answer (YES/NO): YES